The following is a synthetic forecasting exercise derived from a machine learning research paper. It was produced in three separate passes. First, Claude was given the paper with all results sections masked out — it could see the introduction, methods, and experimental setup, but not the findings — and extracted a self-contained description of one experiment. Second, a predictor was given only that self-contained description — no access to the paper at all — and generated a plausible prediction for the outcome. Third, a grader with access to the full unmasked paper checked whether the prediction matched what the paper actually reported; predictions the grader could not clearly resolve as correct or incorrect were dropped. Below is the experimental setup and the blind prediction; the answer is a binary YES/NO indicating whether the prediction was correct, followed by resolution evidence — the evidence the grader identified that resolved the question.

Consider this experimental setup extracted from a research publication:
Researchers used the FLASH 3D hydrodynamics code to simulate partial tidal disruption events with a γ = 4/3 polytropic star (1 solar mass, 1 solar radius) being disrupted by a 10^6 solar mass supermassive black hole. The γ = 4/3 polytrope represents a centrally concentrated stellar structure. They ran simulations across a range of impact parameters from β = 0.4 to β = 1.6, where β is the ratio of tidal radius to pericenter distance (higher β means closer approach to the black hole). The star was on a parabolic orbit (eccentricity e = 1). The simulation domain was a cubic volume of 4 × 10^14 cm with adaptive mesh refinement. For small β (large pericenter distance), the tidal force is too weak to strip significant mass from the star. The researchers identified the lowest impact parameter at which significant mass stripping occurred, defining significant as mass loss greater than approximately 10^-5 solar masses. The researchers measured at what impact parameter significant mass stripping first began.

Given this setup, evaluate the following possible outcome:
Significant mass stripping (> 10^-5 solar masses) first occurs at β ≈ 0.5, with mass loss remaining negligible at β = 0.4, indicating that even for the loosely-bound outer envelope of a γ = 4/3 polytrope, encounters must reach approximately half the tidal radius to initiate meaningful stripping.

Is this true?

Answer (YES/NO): NO